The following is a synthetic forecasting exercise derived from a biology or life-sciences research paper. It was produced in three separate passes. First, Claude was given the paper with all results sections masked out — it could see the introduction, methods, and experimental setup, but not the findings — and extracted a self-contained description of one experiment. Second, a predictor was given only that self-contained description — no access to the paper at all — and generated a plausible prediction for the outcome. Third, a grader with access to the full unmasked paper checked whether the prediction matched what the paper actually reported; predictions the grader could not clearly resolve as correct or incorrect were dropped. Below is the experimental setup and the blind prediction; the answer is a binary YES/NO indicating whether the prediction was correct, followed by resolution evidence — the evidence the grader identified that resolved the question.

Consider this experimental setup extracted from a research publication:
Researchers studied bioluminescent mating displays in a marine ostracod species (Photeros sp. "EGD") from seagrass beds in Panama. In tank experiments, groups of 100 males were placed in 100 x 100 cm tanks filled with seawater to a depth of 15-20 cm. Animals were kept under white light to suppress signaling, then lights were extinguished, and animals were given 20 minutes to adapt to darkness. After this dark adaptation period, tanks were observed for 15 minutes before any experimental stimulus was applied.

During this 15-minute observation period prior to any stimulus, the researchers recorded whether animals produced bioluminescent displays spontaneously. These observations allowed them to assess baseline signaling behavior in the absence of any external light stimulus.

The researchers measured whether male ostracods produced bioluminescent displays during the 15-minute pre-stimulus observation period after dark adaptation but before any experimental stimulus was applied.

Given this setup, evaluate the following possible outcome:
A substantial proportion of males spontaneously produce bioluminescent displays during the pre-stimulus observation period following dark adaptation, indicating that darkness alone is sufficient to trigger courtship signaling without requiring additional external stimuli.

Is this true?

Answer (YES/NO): YES